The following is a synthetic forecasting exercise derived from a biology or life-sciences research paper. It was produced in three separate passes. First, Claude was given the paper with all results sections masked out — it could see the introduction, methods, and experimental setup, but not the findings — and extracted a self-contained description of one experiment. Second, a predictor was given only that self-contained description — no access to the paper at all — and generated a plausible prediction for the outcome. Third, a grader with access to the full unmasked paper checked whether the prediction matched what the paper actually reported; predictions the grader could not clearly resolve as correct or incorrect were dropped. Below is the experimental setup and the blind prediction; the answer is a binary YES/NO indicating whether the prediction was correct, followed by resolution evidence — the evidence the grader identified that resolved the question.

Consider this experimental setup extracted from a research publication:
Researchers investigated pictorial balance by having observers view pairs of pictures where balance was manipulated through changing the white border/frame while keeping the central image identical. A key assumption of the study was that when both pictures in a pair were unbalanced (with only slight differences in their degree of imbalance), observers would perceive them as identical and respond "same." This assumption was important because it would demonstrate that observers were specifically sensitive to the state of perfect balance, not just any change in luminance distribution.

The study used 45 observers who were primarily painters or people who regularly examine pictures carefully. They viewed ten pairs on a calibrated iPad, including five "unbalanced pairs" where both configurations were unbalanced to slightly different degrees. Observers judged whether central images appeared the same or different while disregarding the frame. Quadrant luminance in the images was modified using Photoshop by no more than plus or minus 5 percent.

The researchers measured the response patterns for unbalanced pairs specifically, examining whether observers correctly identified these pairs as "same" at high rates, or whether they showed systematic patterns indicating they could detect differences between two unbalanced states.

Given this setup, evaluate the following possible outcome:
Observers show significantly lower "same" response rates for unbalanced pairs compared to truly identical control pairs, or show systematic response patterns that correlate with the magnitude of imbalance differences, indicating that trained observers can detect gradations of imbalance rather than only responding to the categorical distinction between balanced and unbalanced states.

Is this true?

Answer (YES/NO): YES